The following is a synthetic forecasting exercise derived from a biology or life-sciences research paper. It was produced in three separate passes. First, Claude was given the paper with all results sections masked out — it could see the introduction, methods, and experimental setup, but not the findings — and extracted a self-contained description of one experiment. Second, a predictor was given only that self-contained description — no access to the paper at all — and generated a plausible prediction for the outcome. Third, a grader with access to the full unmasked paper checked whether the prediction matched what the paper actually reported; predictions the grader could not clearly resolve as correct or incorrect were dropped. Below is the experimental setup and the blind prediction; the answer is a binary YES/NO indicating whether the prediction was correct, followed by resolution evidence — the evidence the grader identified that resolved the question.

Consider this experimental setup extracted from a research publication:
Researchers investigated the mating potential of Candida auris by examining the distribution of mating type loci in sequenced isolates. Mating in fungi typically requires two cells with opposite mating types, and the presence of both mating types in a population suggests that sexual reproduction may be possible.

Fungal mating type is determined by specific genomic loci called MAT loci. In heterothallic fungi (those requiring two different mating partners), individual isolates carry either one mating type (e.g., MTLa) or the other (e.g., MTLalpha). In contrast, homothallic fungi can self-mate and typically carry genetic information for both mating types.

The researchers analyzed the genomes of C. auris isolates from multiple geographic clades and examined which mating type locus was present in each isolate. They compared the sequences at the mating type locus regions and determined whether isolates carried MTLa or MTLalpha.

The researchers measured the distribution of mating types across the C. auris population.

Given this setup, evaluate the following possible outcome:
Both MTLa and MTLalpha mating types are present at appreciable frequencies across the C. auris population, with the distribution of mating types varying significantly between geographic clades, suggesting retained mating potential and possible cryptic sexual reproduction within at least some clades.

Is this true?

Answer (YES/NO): NO